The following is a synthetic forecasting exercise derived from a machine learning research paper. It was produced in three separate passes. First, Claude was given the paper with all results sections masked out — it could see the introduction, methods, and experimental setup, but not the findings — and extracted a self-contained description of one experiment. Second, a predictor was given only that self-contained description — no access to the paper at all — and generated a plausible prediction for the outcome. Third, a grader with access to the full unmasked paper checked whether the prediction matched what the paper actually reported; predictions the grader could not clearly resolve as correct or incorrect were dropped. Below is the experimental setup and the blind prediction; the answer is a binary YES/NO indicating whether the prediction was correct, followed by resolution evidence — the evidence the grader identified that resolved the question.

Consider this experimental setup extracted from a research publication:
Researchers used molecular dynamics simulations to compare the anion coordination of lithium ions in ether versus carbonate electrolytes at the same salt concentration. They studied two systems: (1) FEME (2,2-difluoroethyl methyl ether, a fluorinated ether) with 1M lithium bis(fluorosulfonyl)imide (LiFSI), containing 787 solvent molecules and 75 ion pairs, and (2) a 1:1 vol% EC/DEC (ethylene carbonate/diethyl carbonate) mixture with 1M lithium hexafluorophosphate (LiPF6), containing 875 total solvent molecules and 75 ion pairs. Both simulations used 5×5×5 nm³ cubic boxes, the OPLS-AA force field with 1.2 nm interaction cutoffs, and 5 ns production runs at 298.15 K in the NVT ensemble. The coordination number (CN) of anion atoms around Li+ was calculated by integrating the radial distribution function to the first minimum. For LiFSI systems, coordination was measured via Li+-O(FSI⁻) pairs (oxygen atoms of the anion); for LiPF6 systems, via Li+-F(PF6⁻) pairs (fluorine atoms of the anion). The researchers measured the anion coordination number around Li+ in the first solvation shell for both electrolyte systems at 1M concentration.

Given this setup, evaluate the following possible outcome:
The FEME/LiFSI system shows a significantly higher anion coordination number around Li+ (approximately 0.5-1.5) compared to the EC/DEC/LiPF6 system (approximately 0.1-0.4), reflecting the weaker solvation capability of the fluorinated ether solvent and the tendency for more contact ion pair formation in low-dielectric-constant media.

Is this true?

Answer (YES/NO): NO